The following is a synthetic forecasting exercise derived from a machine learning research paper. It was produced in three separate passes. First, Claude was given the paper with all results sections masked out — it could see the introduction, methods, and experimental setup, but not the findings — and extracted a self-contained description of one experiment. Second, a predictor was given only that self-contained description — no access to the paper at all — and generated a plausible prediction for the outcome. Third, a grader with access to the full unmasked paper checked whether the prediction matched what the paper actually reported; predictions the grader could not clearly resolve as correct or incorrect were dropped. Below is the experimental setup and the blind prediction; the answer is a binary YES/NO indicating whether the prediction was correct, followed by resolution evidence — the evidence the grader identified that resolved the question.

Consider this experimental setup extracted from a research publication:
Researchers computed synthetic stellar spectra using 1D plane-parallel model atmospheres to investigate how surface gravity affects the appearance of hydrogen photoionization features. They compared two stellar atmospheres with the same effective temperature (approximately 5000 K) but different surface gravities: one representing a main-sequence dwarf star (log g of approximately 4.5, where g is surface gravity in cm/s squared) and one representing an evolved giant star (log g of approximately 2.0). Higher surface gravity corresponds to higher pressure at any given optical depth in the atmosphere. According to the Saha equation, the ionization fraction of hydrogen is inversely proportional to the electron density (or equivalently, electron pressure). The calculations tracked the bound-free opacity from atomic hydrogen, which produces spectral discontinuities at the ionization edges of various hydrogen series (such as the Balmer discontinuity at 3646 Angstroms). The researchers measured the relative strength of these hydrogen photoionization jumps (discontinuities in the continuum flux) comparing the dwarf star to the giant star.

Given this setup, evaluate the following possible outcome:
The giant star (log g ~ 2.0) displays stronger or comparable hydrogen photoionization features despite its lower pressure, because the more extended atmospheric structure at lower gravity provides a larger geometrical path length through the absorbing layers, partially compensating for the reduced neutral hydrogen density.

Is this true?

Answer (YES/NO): NO